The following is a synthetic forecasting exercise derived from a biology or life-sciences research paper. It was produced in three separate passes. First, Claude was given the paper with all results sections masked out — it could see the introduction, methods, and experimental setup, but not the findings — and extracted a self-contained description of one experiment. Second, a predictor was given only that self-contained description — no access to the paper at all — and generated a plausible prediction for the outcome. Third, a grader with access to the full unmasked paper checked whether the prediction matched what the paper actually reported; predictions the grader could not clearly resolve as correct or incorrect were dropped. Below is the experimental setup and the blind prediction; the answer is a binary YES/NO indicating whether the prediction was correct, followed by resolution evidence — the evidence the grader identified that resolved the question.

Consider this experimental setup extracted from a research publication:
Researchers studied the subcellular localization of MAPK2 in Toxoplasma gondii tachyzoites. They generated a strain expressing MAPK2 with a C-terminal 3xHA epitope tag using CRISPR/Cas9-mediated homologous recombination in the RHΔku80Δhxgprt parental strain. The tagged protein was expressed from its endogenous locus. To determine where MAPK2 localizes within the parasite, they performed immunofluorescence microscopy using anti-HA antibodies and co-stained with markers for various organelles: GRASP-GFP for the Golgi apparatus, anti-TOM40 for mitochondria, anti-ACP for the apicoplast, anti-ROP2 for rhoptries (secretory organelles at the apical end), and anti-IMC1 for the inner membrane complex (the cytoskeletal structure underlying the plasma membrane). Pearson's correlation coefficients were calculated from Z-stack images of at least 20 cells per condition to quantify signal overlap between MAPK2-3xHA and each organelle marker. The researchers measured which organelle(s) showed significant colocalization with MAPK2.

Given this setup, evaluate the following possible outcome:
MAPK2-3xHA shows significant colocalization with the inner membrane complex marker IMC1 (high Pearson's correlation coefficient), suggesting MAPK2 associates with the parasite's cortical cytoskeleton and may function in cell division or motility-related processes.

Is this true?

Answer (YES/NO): NO